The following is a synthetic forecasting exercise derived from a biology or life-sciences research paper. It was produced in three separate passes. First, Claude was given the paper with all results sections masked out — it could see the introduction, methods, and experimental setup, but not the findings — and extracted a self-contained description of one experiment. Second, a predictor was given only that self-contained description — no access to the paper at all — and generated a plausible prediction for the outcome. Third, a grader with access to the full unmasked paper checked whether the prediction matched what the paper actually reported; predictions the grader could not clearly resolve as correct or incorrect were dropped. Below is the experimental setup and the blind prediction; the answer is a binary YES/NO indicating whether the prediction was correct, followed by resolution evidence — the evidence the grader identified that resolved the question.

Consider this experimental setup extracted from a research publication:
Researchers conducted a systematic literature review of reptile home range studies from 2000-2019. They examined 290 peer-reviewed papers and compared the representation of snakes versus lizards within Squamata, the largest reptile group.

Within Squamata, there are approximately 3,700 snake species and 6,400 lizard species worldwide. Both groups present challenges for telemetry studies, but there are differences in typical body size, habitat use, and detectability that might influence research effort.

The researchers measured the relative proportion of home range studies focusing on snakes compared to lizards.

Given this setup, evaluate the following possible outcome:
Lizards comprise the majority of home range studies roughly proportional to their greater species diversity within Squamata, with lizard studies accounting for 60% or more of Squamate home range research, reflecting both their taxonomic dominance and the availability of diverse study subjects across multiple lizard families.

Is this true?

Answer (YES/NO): NO